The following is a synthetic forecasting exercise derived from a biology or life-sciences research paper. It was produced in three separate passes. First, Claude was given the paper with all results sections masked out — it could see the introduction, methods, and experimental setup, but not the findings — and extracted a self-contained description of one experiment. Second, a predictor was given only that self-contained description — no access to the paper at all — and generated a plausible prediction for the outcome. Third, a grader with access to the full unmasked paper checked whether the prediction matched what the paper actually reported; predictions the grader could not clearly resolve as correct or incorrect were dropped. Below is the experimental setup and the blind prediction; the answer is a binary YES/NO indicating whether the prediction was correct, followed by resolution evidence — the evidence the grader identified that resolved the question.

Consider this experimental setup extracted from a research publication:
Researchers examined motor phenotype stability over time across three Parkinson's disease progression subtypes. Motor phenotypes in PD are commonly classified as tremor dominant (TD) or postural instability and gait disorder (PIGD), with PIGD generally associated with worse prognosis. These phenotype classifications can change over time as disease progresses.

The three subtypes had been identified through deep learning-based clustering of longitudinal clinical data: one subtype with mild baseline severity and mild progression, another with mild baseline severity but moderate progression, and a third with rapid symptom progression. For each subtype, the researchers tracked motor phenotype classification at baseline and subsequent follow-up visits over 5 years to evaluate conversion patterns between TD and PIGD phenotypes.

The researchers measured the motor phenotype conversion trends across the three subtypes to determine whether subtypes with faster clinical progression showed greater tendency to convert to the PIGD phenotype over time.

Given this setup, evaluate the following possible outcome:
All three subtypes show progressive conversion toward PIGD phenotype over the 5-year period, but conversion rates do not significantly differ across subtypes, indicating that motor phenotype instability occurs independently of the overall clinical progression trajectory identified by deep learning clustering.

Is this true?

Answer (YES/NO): NO